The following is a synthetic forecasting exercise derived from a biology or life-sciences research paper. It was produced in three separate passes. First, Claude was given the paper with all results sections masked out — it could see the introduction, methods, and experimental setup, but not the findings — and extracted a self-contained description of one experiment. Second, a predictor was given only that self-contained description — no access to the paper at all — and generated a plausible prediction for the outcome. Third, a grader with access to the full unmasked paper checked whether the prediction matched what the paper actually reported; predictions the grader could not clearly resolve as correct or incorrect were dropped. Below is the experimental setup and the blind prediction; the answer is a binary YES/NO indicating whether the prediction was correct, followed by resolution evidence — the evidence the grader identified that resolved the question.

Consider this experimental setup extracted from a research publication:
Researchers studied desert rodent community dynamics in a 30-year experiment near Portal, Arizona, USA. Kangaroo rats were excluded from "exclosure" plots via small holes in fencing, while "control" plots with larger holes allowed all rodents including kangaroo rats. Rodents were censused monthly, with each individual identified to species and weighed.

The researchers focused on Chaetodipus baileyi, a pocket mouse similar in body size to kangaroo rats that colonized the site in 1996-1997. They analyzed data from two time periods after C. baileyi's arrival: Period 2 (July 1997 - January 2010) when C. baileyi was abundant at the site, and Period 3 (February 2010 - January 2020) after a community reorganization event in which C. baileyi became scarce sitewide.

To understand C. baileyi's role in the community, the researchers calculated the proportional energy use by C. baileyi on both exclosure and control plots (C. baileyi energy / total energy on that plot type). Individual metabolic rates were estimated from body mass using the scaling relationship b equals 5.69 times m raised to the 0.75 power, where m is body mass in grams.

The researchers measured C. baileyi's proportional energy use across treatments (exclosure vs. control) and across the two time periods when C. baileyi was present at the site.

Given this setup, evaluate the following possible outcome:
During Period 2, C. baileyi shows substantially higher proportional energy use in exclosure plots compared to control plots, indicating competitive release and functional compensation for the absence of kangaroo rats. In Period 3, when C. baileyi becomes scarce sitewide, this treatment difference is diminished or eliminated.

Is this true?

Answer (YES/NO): YES